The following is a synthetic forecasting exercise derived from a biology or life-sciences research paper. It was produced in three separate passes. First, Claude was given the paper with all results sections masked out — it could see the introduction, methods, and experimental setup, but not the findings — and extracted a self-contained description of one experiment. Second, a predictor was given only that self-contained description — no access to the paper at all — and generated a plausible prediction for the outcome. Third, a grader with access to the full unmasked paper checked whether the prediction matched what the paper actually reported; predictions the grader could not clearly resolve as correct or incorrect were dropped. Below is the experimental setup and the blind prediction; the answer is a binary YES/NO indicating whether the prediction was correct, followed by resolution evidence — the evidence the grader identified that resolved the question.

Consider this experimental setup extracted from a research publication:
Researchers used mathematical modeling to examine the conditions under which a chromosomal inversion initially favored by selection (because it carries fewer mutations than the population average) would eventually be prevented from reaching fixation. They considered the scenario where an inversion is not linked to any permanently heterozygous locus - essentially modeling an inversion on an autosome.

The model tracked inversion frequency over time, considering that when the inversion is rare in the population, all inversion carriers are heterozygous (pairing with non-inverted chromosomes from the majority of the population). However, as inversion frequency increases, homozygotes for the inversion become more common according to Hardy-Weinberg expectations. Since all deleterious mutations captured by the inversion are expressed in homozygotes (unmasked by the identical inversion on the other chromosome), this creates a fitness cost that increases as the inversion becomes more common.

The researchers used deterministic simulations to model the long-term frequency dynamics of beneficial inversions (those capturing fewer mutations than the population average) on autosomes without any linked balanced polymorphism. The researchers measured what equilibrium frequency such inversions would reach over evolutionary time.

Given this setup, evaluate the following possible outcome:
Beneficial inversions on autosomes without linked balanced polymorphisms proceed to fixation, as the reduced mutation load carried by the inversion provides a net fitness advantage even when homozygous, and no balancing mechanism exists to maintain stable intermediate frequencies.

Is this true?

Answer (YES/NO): NO